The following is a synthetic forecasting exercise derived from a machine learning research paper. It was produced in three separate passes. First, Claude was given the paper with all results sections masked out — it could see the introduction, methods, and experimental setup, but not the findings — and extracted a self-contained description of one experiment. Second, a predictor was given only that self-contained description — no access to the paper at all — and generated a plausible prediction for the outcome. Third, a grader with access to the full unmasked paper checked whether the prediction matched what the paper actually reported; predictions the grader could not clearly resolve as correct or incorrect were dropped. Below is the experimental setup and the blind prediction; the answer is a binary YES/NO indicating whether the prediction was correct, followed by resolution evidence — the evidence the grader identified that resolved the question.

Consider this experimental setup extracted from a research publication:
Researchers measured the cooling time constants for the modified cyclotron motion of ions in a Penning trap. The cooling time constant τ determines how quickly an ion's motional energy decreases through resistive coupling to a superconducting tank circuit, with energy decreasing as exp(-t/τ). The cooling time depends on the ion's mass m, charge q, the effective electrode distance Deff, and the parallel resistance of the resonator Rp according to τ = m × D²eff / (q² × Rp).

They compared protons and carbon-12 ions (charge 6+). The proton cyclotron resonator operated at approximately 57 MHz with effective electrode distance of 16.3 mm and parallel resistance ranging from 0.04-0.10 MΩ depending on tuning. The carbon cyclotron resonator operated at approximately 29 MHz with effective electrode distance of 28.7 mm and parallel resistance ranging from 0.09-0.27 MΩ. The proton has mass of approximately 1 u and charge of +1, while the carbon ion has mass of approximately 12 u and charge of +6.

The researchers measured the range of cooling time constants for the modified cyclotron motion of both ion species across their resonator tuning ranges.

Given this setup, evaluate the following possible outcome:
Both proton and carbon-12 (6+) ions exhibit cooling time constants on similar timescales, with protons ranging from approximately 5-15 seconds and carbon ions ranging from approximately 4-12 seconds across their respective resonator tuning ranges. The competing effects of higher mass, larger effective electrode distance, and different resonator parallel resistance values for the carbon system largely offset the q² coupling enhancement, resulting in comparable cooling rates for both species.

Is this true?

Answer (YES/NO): NO